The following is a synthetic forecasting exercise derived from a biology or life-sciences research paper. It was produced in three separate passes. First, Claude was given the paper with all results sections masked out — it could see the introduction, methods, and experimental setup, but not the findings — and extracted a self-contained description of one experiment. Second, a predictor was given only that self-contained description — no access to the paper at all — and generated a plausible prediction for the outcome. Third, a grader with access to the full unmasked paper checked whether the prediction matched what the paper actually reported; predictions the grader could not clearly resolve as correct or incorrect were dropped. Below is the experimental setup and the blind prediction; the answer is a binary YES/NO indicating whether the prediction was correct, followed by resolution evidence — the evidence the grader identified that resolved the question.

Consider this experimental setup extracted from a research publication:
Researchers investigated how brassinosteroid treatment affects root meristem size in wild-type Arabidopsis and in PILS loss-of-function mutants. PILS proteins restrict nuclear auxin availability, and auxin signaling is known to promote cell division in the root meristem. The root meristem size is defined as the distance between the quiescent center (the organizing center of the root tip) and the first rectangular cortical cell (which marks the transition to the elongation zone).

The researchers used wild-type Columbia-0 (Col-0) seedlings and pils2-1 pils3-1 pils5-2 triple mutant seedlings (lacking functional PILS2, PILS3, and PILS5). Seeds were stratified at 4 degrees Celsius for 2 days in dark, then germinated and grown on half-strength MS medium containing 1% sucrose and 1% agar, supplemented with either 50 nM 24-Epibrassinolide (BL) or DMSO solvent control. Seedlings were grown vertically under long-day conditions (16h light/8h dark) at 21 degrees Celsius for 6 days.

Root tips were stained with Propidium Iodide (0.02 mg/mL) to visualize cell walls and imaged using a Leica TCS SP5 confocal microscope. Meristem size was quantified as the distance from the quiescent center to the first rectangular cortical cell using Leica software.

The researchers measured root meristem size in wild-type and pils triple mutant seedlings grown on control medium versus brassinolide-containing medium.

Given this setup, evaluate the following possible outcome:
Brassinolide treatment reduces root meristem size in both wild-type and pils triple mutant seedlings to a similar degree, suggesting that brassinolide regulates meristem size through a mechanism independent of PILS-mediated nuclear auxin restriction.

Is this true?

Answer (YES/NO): NO